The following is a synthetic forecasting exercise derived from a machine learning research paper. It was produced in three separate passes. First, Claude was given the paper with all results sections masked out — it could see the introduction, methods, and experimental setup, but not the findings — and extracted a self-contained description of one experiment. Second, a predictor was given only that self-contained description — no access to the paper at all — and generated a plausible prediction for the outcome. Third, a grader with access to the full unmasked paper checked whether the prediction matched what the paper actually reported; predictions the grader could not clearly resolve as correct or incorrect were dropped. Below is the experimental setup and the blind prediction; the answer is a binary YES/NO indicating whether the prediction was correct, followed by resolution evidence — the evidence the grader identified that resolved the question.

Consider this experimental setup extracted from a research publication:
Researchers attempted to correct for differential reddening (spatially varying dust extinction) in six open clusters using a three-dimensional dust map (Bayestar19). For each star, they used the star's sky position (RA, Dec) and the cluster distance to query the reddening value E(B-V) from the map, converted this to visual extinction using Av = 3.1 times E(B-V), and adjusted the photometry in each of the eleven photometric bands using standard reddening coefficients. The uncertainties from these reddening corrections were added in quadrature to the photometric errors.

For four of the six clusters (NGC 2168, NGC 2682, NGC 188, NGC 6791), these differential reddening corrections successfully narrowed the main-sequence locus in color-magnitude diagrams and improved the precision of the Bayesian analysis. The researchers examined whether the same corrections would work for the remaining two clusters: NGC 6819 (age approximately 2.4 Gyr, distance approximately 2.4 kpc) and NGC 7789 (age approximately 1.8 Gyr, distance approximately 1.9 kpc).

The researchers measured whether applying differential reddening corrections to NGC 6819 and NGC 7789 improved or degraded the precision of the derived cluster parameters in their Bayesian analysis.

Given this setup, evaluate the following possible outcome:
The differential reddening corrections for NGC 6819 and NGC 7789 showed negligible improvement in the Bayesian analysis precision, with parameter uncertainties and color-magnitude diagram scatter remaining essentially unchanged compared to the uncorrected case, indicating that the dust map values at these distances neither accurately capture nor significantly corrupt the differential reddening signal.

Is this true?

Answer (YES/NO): NO